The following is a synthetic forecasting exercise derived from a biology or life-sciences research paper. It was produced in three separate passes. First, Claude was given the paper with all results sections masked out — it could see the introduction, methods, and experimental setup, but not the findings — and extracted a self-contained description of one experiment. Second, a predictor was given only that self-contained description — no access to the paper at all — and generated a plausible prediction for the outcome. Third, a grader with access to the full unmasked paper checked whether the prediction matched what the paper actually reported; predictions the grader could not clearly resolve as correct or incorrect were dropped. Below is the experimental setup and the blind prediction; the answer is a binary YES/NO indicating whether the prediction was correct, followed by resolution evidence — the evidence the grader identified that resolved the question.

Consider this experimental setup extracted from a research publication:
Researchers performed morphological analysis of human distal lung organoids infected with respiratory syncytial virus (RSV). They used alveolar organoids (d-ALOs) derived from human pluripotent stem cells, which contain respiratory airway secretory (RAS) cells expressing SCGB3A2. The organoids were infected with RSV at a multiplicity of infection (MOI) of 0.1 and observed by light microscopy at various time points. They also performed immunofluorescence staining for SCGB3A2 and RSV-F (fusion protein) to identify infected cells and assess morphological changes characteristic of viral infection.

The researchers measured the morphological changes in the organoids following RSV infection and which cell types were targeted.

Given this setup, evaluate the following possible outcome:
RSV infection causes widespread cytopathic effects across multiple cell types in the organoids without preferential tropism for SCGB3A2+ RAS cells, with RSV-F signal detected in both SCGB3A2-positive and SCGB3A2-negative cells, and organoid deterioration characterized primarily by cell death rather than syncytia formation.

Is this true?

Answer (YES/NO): NO